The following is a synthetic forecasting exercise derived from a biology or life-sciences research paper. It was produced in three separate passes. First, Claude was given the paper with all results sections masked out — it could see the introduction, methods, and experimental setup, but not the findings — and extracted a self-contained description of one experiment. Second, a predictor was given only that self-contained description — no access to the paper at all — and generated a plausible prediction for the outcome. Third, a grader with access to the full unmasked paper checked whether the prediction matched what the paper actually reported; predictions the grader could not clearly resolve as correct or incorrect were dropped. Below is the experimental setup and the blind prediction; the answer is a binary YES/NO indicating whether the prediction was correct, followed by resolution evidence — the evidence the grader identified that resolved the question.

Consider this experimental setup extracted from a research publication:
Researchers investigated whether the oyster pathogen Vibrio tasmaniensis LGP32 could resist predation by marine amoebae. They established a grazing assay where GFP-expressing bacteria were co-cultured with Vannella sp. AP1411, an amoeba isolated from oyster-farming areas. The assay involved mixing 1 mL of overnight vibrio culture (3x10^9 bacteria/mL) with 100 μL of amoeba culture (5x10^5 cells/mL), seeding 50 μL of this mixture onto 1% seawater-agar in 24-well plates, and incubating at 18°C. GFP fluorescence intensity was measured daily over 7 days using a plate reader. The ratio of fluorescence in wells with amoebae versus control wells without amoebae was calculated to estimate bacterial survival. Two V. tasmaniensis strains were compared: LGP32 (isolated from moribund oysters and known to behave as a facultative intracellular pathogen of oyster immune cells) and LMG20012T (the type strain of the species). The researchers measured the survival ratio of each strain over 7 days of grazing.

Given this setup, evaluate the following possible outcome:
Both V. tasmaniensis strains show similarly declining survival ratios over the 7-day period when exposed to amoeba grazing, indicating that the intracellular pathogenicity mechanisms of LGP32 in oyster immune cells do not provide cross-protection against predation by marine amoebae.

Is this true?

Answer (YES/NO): NO